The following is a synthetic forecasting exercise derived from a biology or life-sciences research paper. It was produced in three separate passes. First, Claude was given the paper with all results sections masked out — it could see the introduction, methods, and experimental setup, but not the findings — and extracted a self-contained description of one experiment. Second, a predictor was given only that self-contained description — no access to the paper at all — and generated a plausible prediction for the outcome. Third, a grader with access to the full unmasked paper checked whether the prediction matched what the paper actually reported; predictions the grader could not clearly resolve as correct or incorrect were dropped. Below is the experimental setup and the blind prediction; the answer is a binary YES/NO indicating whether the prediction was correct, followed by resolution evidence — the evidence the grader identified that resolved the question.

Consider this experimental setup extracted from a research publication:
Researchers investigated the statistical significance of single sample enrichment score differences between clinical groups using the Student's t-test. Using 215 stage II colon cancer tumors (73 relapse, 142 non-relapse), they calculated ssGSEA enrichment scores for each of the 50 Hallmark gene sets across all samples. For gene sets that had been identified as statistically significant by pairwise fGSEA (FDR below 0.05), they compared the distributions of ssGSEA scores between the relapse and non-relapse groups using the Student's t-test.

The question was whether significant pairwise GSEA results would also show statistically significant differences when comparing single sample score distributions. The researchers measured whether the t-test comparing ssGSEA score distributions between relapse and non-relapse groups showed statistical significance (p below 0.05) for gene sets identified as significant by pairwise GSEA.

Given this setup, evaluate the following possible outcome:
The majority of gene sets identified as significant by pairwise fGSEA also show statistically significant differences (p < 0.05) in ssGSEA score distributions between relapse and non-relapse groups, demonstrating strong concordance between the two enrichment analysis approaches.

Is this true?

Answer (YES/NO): NO